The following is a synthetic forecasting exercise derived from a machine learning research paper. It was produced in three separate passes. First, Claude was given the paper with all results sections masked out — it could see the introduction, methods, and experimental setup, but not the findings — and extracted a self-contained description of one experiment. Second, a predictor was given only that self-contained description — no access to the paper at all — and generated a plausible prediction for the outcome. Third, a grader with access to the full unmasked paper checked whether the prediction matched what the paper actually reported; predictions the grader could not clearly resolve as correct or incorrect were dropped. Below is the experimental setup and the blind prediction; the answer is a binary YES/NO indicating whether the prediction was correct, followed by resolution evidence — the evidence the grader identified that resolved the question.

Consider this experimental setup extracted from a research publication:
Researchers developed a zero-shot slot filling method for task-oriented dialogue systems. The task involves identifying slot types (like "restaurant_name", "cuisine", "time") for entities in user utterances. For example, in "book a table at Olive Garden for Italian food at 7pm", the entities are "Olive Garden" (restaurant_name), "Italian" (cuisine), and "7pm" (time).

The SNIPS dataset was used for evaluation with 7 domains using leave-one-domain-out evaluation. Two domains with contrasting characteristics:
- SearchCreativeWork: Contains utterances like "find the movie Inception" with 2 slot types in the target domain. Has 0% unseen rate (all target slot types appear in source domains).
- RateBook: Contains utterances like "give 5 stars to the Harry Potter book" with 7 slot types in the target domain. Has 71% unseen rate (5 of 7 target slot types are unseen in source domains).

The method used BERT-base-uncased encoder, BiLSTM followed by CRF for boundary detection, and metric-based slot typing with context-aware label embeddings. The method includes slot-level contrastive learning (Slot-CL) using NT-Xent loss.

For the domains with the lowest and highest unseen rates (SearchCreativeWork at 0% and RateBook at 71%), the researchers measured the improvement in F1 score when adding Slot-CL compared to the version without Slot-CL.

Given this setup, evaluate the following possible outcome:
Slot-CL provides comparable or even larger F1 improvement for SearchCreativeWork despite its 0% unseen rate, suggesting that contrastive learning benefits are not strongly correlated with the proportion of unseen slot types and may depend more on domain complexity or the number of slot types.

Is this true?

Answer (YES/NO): NO